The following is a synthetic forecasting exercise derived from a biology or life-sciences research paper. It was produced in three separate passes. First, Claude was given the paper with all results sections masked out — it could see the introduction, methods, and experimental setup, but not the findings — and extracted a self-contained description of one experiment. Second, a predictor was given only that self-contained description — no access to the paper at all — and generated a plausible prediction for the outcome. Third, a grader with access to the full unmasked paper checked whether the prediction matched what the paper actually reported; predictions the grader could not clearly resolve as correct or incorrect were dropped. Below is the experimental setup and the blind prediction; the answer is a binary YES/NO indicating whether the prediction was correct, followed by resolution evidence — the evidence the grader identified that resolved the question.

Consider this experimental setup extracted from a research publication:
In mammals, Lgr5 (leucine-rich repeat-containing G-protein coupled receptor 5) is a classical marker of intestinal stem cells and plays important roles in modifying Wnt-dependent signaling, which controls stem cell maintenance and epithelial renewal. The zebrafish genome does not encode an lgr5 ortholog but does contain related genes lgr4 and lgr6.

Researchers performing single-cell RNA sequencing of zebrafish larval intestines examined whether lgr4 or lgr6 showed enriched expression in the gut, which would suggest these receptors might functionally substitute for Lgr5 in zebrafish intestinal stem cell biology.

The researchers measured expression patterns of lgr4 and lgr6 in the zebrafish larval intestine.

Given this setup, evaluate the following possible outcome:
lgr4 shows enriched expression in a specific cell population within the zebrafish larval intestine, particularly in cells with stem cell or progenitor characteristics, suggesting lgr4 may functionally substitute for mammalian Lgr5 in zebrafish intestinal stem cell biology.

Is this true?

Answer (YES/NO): NO